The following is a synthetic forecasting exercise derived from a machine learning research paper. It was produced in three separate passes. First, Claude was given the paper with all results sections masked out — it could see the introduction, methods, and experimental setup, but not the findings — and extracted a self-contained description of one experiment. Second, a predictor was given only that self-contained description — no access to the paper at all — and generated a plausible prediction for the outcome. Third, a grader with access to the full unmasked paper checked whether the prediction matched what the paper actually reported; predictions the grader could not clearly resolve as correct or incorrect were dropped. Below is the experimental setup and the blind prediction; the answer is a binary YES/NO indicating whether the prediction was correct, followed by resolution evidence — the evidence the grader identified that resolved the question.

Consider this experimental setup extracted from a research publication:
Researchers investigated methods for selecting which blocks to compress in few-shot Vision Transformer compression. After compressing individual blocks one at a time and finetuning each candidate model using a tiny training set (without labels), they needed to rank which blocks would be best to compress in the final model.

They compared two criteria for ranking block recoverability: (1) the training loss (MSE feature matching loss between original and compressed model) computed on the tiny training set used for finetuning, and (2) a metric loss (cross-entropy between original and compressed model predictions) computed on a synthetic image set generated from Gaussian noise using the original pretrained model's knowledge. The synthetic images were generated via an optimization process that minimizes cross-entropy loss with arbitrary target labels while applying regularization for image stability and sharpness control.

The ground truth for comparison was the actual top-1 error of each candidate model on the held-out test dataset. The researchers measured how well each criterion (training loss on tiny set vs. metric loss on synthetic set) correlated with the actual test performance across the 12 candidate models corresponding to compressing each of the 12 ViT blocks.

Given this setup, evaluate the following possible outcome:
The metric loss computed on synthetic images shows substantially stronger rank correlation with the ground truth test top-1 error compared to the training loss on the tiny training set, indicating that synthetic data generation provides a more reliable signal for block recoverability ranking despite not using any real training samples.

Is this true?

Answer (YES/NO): YES